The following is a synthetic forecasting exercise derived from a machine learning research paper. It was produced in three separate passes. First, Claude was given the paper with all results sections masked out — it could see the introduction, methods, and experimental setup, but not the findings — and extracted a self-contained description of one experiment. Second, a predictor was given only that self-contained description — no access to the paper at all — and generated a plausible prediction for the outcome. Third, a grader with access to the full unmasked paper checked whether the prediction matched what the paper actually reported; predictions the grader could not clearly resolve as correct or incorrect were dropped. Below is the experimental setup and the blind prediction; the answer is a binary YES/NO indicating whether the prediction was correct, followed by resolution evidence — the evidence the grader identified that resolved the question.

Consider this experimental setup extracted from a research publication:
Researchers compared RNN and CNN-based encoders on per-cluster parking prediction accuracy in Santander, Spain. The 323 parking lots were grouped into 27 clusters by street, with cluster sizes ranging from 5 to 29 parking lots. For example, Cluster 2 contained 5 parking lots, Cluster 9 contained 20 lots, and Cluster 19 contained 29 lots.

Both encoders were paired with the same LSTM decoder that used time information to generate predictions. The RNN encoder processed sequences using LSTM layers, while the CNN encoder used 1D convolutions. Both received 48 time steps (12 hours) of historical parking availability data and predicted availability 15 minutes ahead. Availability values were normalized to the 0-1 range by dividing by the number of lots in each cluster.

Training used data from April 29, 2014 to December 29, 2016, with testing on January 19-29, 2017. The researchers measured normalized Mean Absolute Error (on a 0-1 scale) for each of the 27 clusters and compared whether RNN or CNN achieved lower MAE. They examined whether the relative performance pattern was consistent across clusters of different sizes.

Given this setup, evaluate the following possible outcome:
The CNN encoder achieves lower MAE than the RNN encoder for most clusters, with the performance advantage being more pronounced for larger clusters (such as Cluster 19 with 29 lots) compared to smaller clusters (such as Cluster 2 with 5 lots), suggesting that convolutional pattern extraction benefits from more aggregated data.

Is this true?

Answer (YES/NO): NO